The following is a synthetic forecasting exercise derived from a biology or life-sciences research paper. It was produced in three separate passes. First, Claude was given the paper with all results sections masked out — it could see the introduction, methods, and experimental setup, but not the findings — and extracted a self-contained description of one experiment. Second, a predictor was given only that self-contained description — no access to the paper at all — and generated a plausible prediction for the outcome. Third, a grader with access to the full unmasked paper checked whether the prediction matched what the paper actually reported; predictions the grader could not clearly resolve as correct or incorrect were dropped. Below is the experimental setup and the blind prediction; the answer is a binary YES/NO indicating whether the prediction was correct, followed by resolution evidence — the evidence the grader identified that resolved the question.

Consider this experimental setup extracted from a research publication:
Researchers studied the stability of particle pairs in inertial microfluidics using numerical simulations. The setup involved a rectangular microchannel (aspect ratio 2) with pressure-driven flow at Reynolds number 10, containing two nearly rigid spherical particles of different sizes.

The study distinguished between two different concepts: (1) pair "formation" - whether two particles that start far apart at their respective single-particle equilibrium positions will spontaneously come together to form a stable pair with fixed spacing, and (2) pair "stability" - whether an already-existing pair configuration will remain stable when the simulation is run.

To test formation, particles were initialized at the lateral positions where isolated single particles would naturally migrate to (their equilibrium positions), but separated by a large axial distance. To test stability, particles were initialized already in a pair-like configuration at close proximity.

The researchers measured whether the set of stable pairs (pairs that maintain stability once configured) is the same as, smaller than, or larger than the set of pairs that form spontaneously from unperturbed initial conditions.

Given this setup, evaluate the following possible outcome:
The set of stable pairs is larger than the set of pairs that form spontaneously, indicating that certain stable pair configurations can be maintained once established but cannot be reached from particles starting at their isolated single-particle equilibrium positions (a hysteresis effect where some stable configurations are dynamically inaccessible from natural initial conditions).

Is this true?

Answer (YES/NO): YES